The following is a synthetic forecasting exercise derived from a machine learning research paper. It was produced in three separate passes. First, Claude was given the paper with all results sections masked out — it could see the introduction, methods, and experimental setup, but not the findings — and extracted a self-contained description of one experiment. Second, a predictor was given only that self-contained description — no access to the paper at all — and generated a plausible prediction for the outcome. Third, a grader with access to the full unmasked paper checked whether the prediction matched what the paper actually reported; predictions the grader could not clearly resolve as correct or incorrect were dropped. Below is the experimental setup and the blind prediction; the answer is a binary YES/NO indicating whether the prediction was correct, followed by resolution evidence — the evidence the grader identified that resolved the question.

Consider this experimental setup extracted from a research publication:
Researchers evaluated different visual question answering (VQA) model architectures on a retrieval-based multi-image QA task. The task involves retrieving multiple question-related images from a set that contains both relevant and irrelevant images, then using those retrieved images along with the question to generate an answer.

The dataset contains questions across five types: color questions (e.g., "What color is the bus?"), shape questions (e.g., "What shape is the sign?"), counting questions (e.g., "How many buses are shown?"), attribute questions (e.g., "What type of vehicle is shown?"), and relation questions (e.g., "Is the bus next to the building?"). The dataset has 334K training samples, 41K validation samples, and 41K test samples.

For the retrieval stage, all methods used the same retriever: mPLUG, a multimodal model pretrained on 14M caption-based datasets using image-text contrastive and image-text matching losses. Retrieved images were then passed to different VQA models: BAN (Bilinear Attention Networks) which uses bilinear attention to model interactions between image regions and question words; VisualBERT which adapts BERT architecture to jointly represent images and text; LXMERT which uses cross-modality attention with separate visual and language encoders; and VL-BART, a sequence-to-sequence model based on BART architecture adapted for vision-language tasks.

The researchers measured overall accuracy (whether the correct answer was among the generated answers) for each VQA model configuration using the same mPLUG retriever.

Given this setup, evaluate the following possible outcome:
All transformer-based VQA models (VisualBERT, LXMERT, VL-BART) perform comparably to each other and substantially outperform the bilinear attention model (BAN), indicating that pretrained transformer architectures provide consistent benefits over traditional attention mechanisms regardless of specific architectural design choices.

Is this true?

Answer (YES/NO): NO